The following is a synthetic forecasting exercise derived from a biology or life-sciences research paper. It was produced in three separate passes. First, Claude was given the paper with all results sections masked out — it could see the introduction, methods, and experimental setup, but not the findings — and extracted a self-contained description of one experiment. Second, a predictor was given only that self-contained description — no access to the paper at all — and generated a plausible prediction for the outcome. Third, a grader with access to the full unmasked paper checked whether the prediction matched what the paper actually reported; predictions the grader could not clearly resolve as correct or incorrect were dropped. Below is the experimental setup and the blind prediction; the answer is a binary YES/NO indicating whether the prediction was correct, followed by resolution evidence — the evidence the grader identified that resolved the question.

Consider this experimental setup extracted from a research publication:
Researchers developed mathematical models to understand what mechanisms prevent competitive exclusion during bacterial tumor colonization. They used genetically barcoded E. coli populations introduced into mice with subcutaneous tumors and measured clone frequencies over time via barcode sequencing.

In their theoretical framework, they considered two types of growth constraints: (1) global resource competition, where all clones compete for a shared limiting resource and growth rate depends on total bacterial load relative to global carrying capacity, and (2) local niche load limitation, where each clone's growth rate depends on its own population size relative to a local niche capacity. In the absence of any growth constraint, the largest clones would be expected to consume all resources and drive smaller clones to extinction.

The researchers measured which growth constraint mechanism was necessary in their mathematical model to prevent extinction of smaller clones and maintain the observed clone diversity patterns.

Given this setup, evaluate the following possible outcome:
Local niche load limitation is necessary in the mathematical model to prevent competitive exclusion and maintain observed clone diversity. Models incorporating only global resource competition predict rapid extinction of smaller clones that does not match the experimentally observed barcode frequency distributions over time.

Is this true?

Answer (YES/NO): YES